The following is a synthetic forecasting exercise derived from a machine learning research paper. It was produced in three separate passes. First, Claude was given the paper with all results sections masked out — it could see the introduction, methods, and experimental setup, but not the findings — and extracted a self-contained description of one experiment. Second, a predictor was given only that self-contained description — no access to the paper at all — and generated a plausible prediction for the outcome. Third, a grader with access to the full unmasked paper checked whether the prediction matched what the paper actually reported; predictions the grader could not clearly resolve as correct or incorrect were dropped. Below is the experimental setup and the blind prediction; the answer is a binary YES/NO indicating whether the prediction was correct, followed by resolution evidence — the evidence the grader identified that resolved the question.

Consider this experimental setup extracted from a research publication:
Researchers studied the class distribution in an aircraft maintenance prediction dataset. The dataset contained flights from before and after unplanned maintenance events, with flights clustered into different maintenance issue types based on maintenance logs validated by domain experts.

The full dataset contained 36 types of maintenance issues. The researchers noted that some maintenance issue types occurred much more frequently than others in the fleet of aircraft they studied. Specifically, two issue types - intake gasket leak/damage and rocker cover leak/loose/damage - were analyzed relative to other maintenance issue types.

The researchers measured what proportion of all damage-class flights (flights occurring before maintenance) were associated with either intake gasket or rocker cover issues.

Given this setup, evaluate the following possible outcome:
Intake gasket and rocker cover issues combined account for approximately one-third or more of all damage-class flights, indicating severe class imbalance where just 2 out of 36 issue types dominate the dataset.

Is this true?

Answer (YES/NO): YES